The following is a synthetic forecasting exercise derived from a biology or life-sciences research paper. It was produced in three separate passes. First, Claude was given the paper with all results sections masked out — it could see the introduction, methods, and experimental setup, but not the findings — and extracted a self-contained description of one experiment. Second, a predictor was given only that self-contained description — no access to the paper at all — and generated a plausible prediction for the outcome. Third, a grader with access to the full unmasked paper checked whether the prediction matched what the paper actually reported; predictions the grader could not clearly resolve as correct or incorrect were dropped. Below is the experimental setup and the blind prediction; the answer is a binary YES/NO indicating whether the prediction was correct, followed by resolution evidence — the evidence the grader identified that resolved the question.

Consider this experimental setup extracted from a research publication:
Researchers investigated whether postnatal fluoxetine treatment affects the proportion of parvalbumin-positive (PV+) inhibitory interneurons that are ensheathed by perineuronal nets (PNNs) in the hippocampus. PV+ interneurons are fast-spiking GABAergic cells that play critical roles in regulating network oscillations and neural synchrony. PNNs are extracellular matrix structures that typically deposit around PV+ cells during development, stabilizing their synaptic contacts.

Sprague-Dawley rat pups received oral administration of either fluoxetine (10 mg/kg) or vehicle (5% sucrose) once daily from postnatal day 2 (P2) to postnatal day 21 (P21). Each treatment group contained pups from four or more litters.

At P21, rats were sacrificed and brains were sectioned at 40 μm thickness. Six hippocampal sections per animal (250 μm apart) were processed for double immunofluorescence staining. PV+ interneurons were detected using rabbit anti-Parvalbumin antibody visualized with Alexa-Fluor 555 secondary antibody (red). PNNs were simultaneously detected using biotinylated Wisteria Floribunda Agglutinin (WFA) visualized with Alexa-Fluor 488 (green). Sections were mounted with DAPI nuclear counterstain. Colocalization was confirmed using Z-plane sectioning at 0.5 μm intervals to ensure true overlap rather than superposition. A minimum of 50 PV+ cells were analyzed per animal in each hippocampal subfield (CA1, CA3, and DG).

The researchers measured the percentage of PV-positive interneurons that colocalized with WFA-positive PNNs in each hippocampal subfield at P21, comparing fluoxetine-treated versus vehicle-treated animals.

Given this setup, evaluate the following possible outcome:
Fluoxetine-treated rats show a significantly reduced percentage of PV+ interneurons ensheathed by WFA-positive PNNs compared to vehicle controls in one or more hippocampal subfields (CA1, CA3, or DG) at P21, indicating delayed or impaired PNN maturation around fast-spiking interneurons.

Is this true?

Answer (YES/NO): YES